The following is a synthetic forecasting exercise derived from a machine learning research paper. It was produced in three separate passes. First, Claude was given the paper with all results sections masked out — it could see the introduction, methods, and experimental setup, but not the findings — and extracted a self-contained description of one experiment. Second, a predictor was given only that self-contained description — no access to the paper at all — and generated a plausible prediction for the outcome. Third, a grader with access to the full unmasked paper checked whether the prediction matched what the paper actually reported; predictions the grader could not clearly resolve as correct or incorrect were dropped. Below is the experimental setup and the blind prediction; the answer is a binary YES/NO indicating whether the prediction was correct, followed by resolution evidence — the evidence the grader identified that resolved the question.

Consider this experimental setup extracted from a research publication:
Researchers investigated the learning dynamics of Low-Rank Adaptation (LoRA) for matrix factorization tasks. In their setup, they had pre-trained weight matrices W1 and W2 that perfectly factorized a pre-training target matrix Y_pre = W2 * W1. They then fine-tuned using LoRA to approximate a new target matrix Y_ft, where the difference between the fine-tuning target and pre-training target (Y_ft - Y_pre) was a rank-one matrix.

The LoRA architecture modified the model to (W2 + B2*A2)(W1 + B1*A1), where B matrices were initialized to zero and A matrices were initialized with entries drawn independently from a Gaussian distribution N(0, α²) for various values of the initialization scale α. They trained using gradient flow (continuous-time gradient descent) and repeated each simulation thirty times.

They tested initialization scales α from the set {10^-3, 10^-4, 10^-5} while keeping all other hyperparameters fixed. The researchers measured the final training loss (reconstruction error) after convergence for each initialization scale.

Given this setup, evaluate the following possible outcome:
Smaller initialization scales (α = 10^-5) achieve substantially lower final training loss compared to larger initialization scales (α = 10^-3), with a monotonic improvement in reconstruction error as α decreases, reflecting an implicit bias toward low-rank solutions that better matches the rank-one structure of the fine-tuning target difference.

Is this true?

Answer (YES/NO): YES